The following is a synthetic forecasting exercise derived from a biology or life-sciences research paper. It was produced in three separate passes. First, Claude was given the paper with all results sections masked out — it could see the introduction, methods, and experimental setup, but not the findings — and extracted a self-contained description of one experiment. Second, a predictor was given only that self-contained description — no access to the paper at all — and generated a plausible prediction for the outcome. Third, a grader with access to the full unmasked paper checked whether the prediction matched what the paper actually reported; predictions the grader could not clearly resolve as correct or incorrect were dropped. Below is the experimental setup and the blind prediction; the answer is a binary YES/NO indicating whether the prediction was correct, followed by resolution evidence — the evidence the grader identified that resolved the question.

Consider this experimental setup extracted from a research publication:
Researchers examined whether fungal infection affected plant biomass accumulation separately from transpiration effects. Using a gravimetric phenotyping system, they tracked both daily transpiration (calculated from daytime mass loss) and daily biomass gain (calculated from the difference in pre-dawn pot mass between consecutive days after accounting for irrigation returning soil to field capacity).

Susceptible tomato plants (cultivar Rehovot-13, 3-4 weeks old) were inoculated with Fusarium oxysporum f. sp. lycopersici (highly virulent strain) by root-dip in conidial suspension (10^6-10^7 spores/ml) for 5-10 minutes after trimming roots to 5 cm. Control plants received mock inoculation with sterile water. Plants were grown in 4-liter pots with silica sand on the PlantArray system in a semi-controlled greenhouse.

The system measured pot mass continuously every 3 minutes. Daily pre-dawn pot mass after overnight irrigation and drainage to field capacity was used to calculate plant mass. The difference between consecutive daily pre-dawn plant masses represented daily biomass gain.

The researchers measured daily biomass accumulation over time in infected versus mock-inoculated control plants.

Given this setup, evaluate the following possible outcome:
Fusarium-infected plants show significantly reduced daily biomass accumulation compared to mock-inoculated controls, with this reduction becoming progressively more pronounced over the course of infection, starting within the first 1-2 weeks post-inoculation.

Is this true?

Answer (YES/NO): NO